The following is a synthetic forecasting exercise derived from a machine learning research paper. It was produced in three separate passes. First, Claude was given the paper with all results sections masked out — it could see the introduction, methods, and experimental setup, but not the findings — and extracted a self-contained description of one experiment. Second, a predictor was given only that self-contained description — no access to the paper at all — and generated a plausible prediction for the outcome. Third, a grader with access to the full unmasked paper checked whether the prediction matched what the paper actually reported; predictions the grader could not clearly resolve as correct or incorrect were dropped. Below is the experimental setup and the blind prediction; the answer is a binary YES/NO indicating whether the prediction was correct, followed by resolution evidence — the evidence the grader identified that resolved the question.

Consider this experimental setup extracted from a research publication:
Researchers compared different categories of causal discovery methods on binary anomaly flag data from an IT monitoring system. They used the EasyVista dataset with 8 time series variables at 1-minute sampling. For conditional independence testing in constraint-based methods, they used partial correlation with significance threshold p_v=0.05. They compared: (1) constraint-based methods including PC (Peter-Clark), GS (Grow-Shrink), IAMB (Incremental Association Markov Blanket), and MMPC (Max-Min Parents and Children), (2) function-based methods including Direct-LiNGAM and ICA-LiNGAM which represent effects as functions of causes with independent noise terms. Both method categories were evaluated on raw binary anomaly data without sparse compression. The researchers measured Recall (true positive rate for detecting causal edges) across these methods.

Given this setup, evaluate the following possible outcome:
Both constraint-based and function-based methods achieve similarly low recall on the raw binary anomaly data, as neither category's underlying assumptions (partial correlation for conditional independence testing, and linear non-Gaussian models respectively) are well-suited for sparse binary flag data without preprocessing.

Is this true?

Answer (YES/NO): NO